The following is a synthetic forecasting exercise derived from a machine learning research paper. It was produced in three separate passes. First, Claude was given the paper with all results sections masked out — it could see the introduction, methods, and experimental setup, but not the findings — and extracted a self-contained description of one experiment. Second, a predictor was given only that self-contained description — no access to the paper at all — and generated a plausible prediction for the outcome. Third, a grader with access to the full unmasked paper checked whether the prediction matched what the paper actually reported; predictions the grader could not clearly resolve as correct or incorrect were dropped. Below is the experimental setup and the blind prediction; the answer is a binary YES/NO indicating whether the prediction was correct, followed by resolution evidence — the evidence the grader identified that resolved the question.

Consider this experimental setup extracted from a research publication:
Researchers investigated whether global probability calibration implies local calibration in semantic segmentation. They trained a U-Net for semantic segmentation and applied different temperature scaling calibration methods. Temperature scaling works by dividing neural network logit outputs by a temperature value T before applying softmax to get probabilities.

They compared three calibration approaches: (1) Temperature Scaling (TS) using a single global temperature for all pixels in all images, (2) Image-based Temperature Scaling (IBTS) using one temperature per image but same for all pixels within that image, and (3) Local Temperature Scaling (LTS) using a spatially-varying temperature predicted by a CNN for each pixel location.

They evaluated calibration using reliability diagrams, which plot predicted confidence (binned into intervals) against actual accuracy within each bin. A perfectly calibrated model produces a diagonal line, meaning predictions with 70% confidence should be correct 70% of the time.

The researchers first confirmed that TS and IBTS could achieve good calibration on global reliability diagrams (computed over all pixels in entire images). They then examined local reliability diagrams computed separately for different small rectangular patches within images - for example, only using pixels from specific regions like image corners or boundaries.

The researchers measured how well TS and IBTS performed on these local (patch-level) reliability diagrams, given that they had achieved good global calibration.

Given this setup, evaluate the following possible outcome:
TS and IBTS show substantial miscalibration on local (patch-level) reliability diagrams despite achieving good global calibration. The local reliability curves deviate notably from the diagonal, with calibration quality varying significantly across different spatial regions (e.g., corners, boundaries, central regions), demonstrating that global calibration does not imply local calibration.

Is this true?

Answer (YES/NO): YES